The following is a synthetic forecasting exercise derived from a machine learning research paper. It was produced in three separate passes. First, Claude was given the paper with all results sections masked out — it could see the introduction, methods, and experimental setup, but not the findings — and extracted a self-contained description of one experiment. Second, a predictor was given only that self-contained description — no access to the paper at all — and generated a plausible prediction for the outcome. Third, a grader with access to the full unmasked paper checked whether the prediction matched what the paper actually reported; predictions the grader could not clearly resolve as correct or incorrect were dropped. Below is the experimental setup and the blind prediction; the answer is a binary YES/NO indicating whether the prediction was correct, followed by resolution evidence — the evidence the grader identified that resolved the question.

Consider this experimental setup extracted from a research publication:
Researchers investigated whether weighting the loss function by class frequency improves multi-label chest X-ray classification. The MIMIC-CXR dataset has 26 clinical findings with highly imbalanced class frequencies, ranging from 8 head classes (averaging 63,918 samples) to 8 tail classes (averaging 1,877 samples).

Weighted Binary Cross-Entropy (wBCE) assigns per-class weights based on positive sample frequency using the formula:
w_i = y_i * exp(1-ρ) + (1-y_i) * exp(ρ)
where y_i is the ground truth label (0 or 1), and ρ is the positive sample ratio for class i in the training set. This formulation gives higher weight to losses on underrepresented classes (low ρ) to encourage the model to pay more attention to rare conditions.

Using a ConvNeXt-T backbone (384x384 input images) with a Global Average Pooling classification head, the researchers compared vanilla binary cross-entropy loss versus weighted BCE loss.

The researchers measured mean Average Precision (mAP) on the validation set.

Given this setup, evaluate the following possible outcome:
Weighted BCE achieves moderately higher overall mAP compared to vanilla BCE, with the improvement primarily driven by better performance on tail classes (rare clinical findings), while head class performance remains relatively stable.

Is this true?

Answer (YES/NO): NO